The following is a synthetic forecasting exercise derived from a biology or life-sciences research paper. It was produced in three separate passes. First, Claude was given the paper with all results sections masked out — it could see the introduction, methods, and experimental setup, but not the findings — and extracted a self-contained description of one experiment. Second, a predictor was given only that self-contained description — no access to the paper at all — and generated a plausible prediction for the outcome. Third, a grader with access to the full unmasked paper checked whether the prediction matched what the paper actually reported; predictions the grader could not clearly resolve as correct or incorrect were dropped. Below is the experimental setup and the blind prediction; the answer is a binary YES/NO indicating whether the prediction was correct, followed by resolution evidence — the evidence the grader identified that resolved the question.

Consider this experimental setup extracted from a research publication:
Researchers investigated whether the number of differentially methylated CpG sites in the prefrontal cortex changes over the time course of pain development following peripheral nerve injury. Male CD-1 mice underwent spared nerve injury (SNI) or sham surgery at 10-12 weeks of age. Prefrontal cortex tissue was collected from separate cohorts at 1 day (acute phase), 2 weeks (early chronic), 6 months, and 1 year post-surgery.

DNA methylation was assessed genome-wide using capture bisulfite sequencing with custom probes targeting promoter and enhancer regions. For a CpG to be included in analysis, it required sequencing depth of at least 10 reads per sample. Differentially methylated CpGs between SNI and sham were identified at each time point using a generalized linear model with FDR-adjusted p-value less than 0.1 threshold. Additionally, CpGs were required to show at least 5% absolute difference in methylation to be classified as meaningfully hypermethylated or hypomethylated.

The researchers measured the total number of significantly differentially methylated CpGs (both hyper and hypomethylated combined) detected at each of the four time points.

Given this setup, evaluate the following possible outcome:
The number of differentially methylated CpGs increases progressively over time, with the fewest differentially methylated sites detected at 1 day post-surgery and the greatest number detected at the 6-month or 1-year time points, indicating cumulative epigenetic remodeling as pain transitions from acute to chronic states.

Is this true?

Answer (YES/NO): NO